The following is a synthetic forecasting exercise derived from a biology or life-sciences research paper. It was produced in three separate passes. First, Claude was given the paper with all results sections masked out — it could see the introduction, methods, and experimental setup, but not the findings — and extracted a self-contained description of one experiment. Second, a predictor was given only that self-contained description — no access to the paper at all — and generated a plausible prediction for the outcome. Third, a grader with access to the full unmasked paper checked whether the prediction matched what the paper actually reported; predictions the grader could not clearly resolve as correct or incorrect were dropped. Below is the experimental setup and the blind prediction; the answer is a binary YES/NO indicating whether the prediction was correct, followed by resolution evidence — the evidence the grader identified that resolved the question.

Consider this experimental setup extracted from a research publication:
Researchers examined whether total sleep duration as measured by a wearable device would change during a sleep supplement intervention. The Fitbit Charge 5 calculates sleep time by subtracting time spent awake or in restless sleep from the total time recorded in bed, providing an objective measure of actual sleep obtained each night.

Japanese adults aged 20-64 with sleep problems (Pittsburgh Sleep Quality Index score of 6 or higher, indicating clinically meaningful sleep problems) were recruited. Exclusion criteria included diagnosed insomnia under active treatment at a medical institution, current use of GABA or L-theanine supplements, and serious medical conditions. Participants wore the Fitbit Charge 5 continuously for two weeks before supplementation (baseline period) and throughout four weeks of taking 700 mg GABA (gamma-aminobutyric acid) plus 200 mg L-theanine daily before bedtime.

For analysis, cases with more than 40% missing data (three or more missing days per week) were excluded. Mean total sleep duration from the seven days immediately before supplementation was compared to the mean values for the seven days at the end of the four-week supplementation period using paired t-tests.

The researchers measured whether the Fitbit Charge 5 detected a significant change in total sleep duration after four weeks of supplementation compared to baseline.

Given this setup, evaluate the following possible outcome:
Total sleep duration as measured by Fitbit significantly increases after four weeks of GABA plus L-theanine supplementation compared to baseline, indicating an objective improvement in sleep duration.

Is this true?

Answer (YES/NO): NO